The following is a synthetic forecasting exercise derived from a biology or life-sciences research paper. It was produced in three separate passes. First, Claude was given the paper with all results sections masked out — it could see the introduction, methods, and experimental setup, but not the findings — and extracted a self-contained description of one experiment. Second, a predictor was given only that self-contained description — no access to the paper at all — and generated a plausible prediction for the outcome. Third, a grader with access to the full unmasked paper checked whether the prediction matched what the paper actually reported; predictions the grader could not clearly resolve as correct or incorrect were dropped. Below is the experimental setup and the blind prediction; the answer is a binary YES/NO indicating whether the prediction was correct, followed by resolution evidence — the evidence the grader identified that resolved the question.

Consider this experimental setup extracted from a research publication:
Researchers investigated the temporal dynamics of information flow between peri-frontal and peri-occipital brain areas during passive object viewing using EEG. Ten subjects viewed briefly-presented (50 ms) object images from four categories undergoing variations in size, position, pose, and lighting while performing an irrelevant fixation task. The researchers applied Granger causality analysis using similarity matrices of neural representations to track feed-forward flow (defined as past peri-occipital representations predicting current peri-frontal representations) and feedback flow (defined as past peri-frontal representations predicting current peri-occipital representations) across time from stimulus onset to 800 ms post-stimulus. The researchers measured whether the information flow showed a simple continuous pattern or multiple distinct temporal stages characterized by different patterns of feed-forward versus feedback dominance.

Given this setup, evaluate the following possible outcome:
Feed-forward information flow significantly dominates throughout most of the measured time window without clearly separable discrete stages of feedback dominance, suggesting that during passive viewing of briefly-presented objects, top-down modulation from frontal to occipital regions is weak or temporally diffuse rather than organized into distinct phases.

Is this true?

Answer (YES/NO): NO